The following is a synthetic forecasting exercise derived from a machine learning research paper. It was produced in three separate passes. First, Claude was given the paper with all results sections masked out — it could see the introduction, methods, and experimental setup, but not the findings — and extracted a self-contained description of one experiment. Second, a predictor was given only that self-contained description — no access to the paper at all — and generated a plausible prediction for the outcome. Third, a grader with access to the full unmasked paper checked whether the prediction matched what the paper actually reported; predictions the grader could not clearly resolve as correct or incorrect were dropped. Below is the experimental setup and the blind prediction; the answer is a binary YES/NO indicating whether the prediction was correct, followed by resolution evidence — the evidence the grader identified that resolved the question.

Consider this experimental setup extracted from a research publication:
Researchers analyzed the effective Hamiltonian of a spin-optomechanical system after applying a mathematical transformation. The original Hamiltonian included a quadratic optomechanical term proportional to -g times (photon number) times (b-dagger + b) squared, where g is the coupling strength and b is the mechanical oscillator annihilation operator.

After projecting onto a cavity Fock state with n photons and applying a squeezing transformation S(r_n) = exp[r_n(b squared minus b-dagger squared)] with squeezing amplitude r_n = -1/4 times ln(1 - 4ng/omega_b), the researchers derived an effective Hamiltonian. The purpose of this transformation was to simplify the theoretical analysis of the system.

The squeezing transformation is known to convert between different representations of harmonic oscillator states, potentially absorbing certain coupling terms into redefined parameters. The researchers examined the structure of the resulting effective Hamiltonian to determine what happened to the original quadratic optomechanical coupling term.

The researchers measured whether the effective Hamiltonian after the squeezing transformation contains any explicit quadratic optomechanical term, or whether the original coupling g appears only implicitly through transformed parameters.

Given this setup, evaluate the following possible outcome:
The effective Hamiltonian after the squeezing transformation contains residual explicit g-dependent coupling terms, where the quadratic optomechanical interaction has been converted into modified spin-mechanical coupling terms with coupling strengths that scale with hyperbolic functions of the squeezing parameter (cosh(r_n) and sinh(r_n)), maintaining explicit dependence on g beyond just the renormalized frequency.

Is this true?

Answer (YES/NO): NO